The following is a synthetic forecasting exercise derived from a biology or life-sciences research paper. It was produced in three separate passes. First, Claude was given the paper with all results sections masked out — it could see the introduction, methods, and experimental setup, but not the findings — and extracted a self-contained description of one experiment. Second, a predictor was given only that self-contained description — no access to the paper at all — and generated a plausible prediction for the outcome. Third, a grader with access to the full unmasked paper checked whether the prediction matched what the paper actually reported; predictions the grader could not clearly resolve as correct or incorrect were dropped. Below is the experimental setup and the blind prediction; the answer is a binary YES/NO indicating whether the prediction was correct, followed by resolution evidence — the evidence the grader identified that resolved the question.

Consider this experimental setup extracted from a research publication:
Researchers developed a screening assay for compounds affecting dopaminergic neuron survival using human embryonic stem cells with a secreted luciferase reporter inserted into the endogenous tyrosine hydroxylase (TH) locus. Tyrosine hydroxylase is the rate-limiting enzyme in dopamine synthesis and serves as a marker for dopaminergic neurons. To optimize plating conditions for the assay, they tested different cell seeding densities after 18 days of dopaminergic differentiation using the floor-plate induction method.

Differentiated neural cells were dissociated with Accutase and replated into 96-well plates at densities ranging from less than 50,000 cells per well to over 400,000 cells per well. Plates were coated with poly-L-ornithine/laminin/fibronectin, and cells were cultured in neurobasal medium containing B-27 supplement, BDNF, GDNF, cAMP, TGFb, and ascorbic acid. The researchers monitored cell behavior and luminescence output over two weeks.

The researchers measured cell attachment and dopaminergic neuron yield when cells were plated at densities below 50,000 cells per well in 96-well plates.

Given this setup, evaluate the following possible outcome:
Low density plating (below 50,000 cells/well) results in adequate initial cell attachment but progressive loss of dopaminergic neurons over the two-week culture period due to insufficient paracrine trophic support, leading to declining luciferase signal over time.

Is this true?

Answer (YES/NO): NO